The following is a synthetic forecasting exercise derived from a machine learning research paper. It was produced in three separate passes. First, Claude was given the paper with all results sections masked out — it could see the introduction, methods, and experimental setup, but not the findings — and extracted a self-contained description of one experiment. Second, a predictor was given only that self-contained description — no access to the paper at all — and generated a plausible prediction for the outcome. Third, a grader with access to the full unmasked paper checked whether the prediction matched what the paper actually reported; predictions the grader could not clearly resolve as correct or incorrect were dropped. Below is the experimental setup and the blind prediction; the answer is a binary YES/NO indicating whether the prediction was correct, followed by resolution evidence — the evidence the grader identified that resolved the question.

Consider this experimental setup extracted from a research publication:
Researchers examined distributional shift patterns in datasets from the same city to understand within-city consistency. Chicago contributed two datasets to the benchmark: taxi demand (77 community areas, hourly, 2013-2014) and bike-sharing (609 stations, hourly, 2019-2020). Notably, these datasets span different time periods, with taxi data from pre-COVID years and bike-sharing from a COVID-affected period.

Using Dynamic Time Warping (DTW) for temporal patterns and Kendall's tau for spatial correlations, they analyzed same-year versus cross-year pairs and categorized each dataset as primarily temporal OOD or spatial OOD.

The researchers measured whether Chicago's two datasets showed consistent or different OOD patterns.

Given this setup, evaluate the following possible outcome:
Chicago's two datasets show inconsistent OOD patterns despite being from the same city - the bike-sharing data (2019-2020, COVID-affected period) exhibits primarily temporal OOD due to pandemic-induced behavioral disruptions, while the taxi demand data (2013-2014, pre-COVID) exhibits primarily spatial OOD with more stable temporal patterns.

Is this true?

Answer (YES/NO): NO